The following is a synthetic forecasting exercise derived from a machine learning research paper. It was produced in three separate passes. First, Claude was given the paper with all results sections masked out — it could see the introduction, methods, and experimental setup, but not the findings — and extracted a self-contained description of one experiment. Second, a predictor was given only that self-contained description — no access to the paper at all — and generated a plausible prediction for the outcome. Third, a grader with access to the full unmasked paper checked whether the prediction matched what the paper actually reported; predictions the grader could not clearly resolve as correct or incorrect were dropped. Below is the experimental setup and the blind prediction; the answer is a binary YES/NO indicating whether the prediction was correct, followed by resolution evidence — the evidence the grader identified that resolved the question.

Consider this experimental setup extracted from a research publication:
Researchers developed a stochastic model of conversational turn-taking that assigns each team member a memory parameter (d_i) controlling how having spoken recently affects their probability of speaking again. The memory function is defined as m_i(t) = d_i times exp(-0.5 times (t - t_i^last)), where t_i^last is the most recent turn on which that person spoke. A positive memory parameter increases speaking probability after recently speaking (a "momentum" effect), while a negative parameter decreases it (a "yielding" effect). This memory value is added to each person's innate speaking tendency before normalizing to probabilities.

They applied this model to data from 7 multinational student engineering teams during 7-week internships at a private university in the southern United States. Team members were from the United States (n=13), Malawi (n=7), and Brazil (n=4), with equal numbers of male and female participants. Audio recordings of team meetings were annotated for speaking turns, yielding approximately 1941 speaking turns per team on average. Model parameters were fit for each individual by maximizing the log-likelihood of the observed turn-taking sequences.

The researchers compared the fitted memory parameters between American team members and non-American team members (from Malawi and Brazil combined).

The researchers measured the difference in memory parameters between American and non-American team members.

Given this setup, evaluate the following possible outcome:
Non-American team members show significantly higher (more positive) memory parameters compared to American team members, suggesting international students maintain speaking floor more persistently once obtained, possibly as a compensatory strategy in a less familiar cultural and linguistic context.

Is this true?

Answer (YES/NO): NO